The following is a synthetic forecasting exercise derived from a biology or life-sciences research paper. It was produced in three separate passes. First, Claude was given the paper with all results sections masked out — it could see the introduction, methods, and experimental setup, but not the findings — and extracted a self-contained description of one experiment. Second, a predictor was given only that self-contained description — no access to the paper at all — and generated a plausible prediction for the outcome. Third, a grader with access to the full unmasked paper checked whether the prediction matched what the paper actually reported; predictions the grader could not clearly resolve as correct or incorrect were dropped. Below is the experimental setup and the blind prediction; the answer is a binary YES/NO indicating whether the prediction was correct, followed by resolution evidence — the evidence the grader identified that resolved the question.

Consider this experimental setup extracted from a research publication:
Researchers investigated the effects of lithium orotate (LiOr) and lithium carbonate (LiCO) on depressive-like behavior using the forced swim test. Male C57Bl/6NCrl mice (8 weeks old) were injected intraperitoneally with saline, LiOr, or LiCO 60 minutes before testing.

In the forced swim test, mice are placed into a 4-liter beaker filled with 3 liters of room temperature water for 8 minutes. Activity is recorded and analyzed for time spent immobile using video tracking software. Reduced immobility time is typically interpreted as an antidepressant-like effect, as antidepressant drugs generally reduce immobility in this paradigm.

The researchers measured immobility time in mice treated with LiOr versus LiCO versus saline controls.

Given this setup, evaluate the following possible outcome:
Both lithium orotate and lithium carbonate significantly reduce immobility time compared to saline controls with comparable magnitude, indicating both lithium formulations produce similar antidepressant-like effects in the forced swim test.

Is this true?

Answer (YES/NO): NO